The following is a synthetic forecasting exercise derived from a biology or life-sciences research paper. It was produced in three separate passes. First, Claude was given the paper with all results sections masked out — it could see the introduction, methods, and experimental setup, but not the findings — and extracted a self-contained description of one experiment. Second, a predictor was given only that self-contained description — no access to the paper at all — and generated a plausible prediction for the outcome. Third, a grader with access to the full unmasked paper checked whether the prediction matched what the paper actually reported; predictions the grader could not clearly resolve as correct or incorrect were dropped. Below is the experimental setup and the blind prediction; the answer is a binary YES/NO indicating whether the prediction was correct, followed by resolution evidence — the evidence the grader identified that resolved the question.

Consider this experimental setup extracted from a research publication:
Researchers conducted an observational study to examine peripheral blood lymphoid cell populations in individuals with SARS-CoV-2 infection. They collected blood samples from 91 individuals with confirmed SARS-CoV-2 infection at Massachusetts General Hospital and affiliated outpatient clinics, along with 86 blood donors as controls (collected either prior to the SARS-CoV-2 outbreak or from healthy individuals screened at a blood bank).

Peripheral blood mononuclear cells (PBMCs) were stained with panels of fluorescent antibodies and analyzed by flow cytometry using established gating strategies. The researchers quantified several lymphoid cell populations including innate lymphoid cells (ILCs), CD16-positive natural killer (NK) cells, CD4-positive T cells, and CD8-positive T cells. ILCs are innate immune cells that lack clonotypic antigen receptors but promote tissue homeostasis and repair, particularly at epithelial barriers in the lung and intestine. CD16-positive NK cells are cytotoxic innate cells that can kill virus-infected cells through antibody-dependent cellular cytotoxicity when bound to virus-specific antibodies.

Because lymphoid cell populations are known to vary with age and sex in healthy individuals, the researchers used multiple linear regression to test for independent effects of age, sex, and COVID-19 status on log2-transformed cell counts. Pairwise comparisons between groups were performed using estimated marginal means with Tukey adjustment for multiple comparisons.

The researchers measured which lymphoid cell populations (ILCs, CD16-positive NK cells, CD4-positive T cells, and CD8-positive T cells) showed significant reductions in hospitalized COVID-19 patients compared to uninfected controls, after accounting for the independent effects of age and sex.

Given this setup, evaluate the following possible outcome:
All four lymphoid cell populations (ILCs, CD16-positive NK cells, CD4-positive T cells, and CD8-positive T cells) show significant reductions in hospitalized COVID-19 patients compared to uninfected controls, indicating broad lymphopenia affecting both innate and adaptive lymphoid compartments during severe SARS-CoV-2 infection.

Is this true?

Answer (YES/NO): NO